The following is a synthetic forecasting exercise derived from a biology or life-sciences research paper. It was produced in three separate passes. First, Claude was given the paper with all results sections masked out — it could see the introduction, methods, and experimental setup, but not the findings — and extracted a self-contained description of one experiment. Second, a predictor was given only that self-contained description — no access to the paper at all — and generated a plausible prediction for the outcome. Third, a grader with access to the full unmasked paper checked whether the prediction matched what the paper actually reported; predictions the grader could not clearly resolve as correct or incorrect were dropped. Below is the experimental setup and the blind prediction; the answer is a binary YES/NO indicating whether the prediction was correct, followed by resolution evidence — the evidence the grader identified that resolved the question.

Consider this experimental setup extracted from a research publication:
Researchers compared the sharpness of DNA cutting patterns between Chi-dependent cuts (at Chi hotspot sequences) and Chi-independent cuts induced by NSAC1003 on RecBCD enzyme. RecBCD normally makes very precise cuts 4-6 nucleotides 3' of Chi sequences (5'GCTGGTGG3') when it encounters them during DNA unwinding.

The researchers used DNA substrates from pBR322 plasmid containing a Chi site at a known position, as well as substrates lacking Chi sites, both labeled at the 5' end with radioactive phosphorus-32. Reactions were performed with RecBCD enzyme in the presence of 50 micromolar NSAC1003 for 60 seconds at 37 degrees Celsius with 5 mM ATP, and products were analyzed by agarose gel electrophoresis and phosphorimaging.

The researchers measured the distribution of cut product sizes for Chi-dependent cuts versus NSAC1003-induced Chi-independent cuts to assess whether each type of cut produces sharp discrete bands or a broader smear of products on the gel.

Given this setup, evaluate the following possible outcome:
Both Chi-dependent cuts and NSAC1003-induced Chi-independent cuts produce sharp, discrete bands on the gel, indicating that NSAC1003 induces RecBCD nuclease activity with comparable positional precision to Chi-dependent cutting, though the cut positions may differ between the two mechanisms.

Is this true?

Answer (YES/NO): NO